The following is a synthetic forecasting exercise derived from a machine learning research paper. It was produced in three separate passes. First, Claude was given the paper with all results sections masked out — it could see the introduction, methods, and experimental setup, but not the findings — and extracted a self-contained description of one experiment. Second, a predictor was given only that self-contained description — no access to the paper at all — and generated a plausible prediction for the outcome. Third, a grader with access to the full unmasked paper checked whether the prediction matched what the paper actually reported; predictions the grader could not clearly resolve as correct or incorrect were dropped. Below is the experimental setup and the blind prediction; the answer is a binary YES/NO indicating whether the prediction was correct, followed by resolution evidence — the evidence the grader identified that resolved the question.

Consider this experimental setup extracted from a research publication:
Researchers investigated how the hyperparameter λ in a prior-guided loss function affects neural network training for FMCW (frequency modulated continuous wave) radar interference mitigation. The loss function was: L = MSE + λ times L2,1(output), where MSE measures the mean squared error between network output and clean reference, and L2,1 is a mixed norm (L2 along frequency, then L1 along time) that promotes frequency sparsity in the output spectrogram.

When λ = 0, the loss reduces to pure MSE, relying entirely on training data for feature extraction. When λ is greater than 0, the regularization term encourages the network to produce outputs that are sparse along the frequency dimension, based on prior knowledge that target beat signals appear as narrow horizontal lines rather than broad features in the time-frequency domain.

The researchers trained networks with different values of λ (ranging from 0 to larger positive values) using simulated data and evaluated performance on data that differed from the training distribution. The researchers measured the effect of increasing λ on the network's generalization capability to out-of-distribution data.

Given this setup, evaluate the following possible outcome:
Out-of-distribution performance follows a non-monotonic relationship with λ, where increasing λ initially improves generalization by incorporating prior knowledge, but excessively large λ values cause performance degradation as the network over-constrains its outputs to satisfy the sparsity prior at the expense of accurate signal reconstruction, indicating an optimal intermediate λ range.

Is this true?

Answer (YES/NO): NO